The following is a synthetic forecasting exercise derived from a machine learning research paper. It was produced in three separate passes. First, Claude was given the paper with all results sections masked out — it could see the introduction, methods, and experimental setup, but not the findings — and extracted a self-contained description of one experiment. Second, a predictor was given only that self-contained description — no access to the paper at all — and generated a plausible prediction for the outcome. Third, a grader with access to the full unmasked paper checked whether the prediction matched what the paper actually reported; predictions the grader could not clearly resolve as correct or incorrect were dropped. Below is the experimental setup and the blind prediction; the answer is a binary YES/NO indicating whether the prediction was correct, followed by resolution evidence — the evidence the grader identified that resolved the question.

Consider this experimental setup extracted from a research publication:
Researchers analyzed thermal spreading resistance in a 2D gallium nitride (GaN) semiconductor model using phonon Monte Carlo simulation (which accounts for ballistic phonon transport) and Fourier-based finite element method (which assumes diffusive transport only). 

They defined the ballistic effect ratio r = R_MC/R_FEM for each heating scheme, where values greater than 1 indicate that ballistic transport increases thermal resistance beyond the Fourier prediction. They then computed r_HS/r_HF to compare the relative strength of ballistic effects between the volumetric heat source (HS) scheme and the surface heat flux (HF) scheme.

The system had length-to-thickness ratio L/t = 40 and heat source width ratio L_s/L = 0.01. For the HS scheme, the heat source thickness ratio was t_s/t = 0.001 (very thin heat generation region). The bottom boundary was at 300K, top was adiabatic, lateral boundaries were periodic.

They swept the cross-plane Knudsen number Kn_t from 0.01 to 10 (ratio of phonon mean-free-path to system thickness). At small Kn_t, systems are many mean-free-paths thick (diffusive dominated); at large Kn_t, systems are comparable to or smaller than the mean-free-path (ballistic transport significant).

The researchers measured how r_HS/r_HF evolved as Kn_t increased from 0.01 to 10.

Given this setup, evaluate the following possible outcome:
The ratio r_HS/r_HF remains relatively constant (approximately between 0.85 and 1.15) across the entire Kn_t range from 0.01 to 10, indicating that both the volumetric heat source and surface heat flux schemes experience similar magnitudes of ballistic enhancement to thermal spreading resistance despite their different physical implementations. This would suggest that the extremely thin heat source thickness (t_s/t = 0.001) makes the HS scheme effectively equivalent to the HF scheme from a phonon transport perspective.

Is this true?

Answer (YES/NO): NO